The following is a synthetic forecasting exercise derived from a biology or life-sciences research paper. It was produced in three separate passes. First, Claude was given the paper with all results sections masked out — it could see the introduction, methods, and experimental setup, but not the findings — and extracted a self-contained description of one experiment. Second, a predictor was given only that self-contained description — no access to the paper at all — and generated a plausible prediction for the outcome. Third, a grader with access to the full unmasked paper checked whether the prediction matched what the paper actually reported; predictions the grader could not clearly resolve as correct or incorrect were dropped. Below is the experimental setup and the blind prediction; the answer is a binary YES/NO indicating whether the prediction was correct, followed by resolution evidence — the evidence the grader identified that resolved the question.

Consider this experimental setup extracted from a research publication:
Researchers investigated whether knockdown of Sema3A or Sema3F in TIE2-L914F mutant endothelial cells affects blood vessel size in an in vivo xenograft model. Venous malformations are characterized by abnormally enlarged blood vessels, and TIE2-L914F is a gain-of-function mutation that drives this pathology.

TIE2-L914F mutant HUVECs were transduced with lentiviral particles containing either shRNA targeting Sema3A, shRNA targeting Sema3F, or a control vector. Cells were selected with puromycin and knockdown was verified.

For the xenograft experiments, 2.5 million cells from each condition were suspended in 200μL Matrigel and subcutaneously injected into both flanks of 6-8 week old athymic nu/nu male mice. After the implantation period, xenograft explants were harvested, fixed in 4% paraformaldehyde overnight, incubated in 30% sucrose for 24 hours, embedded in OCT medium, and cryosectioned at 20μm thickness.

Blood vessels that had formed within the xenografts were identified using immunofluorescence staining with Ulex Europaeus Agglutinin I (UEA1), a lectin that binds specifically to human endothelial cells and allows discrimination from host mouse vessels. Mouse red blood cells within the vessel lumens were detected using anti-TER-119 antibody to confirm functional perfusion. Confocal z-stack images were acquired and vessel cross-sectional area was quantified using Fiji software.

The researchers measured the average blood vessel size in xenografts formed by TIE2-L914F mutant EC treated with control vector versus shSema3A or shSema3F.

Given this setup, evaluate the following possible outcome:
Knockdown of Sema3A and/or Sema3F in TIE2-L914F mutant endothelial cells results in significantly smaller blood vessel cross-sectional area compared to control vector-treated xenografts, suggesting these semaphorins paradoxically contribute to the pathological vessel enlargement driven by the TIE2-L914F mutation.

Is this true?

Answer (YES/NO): YES